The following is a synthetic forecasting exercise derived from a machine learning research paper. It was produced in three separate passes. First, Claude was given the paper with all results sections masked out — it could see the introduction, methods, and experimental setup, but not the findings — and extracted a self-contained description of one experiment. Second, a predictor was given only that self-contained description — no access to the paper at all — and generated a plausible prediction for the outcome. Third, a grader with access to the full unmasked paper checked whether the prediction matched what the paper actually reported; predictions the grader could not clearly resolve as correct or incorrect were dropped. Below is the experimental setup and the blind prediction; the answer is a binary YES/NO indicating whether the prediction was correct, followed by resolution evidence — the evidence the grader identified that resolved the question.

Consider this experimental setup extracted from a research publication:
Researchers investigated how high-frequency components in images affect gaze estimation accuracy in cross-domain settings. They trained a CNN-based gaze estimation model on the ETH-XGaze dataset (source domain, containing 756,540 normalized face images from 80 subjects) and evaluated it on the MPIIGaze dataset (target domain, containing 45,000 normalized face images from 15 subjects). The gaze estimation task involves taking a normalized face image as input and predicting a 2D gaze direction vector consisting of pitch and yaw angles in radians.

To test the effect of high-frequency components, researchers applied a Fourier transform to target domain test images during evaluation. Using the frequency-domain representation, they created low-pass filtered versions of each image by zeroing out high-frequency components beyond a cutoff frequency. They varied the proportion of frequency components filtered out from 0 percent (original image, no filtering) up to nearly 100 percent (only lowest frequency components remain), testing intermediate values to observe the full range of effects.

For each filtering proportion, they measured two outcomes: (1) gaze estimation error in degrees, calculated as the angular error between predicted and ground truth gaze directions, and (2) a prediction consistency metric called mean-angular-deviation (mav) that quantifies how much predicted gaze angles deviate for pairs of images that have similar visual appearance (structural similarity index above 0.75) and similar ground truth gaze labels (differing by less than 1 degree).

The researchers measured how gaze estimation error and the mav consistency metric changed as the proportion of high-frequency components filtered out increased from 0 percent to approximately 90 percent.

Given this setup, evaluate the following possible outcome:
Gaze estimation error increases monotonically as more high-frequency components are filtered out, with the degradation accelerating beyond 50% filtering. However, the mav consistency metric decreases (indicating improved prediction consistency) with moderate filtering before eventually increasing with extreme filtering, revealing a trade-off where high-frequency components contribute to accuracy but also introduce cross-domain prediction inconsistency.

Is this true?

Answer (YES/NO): NO